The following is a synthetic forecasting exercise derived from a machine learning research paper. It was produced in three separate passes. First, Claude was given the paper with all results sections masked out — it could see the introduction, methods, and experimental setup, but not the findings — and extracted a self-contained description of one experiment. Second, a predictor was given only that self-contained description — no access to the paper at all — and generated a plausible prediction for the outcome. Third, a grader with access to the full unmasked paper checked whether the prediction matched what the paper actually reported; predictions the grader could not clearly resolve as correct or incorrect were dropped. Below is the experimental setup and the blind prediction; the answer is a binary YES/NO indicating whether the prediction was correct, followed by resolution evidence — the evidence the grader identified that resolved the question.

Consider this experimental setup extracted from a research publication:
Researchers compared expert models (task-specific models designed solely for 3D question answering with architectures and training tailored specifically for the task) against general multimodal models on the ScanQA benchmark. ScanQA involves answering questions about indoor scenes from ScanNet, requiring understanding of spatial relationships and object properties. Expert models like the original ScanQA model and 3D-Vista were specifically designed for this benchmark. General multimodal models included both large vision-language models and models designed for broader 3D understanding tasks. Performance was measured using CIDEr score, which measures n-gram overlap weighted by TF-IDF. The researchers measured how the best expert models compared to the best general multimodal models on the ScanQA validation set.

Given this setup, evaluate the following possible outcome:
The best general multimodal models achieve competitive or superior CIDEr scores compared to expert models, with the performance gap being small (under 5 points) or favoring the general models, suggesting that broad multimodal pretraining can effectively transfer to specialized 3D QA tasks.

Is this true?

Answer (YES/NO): YES